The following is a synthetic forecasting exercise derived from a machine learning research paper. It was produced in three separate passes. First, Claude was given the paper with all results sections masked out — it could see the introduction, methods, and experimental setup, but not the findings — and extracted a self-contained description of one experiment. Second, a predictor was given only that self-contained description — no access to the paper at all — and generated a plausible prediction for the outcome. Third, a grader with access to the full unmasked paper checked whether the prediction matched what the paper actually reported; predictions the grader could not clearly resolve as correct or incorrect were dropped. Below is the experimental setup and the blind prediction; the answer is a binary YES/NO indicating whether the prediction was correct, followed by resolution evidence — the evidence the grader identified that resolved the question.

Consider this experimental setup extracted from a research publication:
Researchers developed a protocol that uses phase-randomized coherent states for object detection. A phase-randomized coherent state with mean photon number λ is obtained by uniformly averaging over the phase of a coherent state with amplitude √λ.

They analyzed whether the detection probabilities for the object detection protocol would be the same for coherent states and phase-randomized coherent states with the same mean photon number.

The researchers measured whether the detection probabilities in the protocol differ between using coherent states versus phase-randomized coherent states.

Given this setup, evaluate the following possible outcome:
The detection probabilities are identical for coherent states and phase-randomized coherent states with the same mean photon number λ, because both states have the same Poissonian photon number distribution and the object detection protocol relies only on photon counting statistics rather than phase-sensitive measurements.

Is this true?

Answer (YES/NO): YES